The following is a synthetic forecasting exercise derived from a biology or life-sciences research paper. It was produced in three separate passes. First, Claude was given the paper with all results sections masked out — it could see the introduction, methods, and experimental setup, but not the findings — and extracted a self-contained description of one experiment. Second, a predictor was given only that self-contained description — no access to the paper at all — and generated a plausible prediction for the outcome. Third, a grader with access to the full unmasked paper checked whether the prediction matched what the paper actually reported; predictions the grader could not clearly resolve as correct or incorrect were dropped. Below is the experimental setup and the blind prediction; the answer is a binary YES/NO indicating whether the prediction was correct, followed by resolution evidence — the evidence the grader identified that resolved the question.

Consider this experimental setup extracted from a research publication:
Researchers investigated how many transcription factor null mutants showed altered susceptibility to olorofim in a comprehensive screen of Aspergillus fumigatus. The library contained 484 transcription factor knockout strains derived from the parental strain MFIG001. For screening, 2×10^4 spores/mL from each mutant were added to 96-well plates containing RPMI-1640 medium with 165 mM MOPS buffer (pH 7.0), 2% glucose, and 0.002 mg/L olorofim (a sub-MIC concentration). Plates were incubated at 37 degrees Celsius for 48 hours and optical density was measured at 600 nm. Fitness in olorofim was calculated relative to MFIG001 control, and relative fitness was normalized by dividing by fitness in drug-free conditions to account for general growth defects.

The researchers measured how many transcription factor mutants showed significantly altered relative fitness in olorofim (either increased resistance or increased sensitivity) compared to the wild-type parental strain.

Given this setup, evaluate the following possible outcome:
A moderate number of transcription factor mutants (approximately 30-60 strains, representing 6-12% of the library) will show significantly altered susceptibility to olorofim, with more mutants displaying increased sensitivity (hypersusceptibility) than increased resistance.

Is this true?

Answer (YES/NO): NO